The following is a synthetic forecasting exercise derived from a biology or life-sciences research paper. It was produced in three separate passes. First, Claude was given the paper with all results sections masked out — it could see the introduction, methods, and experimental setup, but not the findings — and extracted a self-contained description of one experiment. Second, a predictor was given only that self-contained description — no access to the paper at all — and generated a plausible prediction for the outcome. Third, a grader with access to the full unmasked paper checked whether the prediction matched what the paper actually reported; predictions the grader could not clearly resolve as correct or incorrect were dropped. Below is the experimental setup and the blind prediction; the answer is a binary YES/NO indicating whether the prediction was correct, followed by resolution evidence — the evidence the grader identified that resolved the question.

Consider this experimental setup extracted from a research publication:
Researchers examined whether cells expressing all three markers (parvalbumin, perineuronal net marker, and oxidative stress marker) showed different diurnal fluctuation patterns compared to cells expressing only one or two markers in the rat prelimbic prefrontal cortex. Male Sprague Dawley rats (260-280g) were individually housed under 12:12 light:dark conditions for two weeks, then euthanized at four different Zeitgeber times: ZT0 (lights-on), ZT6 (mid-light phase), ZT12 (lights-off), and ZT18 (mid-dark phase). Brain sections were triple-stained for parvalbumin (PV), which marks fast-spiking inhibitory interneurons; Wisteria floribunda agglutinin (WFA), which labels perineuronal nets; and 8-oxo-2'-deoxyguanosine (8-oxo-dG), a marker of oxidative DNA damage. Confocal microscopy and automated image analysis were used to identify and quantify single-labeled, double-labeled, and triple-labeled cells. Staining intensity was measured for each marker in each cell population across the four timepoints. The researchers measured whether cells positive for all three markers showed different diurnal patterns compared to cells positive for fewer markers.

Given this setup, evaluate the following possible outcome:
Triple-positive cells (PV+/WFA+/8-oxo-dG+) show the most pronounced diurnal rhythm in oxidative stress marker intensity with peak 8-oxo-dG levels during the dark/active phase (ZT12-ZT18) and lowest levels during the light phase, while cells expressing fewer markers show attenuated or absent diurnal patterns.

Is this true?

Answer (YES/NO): NO